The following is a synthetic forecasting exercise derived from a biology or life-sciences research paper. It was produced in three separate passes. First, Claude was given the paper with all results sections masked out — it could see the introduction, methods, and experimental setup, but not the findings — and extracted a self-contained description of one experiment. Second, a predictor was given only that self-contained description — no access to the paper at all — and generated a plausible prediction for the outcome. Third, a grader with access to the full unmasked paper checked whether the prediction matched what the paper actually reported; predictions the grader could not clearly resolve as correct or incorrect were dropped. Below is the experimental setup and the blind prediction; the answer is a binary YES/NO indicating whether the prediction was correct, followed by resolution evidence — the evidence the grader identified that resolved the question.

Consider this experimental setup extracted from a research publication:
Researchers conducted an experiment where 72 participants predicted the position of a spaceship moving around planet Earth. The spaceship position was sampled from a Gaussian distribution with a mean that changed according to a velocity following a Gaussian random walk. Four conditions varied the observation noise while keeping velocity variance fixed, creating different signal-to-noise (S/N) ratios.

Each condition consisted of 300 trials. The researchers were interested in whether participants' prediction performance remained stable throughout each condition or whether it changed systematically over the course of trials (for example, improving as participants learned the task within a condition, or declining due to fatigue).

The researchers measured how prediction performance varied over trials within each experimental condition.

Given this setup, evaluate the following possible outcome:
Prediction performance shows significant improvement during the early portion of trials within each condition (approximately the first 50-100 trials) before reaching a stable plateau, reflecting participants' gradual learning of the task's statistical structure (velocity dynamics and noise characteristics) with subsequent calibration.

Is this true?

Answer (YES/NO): NO